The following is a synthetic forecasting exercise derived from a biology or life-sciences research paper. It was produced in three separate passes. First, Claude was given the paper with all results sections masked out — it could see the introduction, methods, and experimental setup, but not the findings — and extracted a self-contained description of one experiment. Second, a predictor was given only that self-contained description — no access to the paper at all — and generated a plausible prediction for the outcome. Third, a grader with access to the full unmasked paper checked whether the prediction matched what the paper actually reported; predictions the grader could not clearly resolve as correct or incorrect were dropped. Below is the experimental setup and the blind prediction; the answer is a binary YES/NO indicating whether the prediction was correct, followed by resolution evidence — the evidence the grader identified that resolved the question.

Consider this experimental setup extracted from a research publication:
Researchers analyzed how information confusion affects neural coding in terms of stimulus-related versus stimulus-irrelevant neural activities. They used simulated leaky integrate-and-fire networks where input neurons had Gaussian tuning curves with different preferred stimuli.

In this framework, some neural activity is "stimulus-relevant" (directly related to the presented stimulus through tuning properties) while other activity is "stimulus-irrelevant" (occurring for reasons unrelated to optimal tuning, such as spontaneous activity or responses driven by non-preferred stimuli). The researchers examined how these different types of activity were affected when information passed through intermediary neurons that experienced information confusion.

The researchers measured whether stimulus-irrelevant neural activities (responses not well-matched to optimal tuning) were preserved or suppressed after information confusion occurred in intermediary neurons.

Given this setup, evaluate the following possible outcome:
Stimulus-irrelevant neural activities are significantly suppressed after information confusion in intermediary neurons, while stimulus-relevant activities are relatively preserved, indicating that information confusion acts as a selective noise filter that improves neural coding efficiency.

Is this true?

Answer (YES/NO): YES